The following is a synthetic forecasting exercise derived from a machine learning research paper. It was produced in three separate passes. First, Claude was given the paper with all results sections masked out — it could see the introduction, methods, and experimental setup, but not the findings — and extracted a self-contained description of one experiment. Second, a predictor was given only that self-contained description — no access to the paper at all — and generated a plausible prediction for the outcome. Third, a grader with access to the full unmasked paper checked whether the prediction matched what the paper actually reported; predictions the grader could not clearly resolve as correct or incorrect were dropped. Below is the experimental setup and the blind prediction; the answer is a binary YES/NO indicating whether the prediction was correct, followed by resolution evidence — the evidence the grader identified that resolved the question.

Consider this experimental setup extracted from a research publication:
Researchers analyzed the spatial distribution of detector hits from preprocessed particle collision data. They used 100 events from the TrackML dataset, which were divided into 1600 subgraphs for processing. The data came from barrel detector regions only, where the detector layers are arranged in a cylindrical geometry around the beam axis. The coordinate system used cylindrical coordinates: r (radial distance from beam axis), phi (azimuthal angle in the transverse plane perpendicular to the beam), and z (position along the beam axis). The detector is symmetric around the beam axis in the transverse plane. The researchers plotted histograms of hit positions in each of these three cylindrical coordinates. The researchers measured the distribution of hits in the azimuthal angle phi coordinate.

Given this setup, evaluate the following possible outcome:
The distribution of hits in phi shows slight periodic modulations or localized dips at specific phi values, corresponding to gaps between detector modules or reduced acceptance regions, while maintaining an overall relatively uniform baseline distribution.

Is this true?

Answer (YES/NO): NO